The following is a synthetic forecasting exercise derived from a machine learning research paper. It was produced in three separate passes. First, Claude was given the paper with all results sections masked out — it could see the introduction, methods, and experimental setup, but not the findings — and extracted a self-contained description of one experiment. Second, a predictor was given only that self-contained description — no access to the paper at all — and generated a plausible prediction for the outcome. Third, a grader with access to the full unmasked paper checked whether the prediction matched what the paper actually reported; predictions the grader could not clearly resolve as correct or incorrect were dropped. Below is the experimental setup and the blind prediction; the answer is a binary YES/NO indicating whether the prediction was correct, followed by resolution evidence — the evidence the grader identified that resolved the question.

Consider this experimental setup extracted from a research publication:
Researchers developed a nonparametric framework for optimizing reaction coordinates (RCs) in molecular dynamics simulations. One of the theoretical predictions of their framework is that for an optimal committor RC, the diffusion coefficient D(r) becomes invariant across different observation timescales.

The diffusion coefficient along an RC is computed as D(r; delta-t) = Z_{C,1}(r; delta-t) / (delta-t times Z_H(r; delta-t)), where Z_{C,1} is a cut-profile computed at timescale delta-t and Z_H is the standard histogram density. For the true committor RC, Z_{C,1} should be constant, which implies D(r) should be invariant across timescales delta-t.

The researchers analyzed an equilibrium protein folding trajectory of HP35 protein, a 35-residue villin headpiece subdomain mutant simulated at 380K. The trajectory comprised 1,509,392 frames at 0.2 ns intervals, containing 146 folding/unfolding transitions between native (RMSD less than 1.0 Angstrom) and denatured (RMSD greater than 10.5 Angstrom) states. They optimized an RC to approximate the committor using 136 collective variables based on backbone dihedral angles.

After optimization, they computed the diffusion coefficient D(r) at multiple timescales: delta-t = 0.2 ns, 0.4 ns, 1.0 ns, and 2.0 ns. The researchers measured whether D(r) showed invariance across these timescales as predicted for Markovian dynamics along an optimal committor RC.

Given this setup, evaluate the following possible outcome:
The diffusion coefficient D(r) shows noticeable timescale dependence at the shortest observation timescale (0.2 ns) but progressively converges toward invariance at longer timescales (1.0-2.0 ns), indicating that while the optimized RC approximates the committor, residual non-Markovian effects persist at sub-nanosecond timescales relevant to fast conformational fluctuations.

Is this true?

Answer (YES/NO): NO